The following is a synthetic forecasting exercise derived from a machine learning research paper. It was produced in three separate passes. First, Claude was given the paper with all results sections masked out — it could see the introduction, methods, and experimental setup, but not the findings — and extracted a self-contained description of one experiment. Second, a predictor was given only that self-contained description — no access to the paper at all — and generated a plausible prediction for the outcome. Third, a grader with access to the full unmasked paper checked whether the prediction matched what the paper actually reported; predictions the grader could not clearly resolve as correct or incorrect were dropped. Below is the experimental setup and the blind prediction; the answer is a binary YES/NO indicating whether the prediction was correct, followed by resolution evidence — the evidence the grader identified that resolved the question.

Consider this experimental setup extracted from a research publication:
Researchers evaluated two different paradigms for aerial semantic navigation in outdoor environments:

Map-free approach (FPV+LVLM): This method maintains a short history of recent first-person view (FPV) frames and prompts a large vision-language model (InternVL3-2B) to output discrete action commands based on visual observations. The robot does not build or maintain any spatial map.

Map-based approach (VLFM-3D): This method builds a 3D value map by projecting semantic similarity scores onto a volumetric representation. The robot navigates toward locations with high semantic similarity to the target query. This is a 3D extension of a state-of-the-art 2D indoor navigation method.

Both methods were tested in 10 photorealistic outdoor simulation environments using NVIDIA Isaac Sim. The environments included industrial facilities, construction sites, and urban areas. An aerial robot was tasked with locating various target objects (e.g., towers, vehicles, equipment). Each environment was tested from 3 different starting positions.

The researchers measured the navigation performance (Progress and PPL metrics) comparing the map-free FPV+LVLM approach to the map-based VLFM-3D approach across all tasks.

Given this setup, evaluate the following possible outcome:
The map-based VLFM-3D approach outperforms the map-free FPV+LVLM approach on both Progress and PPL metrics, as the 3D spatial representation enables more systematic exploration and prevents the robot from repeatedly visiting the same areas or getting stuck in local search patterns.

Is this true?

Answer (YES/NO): YES